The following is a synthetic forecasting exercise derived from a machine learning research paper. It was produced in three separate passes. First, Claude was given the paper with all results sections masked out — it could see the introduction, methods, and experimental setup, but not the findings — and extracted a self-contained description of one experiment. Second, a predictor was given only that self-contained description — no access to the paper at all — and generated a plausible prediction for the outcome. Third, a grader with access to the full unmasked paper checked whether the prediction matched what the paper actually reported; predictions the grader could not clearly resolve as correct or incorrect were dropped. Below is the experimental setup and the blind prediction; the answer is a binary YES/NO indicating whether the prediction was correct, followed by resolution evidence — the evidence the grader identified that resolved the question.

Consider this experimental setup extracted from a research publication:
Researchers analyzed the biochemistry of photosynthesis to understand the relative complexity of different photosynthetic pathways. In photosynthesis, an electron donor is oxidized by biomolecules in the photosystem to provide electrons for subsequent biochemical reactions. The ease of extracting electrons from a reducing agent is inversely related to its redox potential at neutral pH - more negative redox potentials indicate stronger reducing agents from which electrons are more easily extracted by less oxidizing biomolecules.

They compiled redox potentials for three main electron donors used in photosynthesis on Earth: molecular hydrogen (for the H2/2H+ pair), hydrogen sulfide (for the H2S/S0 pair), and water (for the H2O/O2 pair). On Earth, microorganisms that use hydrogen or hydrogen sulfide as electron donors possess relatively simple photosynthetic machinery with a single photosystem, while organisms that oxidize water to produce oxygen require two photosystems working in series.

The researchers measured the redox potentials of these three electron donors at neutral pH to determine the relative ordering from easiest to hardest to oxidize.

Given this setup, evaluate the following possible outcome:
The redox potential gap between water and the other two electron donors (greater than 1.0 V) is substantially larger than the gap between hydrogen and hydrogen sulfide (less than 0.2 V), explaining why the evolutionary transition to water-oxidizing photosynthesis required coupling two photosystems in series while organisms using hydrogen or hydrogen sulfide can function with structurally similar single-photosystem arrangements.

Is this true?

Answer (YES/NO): YES